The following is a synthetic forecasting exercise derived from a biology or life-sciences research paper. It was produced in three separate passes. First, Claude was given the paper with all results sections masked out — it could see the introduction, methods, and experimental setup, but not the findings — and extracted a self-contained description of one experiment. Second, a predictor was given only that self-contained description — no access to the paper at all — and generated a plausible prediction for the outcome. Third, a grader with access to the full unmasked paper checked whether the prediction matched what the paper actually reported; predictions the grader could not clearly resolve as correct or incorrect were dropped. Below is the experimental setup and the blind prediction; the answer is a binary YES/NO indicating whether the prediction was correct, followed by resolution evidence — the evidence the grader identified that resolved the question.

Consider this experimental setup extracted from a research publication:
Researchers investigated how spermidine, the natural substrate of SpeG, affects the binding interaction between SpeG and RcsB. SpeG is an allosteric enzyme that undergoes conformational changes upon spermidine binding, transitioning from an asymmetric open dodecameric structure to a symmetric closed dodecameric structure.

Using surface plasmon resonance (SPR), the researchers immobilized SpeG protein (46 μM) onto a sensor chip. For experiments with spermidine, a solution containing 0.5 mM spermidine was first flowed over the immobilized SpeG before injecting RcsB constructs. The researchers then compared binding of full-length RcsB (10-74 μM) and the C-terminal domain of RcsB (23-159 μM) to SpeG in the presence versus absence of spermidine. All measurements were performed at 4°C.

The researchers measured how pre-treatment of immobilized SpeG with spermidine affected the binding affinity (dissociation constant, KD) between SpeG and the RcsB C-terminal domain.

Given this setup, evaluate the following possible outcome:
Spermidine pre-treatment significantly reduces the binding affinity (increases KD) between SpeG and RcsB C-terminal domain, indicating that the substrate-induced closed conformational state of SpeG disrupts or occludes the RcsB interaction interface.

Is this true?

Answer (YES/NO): YES